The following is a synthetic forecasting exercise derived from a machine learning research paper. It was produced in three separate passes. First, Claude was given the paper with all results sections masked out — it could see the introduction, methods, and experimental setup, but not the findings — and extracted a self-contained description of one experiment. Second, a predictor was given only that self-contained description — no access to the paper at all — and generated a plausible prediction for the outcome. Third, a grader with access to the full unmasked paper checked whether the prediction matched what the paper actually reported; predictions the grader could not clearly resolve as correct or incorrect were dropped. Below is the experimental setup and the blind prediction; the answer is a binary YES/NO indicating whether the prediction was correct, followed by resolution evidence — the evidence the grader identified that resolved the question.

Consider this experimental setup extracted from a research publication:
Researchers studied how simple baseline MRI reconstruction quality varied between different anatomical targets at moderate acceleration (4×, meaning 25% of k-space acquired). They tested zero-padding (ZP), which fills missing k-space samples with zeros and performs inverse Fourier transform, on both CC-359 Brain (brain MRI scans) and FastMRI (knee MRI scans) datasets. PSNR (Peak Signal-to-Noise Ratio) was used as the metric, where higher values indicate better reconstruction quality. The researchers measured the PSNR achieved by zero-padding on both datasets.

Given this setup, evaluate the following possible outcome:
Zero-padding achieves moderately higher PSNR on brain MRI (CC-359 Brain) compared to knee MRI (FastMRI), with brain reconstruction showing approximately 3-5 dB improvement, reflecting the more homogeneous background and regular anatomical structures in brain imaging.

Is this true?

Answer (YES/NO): NO